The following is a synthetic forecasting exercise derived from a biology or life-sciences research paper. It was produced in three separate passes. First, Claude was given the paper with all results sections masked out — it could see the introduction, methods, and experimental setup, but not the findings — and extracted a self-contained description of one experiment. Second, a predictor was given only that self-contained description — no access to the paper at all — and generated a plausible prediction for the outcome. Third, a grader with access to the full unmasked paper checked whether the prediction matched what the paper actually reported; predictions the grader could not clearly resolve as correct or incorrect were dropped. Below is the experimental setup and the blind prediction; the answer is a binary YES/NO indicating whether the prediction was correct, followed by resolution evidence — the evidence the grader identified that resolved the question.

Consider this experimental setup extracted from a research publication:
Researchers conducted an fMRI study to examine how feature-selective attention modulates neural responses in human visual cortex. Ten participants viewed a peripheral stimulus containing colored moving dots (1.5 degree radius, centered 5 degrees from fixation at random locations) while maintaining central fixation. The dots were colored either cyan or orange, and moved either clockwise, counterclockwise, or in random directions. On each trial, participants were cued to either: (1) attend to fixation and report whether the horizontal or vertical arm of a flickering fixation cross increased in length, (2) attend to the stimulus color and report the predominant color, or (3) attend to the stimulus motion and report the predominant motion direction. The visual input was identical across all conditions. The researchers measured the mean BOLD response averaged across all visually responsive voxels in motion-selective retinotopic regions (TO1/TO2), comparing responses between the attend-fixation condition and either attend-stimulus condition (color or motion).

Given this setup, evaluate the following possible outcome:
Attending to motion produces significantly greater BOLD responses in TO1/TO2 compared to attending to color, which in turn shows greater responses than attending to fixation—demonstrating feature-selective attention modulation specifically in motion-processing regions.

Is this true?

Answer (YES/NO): NO